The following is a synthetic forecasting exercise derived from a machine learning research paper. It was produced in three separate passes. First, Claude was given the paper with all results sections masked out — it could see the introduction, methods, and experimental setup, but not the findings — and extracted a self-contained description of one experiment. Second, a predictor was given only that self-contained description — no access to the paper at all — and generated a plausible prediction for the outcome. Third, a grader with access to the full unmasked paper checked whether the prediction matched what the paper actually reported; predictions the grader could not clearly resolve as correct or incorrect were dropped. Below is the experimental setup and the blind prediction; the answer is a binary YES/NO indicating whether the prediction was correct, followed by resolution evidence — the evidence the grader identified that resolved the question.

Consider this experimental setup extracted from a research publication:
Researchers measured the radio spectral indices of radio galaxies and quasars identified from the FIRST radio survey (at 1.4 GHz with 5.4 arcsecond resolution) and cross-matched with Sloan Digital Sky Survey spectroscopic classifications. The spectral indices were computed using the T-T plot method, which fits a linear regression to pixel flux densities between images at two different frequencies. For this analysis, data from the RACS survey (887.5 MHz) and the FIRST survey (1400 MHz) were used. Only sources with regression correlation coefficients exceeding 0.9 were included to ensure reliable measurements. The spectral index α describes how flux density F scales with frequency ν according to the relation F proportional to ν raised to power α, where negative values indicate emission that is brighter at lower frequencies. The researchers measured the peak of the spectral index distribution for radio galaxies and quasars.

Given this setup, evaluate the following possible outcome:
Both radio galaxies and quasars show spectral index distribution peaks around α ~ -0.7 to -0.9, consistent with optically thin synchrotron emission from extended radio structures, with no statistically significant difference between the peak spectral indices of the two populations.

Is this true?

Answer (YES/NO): YES